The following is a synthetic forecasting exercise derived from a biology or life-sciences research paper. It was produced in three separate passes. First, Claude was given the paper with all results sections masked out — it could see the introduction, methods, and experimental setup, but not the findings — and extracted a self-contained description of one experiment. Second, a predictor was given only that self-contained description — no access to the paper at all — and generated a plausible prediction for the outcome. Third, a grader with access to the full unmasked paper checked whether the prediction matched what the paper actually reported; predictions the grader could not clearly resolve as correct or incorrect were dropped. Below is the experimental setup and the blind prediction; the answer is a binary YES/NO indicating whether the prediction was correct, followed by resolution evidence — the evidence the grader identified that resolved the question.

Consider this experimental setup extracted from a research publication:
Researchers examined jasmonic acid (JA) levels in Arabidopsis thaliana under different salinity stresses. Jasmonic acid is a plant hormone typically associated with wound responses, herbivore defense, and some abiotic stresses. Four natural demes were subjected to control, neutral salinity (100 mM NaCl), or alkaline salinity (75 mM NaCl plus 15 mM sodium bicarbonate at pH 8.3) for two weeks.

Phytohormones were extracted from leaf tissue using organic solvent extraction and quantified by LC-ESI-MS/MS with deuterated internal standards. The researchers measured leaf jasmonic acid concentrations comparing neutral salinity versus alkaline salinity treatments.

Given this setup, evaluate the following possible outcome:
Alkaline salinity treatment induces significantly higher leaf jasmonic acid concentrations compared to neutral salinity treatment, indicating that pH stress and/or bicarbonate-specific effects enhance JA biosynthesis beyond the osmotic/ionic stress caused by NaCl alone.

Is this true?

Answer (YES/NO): YES